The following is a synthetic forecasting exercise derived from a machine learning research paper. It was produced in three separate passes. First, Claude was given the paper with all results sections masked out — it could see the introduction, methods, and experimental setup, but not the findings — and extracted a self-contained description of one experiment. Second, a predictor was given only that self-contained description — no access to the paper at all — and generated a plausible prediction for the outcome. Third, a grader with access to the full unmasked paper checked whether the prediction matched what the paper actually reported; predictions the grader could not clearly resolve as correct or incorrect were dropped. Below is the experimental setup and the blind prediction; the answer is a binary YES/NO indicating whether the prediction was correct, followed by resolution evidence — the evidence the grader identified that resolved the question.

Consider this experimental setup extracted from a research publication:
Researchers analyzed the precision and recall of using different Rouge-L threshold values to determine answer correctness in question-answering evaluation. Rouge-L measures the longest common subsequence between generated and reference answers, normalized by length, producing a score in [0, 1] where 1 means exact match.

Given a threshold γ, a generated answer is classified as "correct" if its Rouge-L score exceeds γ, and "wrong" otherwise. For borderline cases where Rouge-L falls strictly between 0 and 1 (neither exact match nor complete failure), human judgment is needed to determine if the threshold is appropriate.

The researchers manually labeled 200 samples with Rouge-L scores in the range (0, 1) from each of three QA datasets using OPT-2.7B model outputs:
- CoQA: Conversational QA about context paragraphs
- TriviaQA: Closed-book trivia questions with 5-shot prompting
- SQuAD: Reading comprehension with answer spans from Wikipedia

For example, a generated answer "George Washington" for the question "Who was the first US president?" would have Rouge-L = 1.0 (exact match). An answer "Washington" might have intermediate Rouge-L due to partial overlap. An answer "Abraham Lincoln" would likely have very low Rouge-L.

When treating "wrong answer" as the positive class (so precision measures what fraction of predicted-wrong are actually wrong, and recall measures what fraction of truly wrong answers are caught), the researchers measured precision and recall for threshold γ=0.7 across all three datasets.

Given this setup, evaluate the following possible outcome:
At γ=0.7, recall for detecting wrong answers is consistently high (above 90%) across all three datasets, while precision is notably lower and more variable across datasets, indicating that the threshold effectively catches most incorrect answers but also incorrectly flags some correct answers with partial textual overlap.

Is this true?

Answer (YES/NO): NO